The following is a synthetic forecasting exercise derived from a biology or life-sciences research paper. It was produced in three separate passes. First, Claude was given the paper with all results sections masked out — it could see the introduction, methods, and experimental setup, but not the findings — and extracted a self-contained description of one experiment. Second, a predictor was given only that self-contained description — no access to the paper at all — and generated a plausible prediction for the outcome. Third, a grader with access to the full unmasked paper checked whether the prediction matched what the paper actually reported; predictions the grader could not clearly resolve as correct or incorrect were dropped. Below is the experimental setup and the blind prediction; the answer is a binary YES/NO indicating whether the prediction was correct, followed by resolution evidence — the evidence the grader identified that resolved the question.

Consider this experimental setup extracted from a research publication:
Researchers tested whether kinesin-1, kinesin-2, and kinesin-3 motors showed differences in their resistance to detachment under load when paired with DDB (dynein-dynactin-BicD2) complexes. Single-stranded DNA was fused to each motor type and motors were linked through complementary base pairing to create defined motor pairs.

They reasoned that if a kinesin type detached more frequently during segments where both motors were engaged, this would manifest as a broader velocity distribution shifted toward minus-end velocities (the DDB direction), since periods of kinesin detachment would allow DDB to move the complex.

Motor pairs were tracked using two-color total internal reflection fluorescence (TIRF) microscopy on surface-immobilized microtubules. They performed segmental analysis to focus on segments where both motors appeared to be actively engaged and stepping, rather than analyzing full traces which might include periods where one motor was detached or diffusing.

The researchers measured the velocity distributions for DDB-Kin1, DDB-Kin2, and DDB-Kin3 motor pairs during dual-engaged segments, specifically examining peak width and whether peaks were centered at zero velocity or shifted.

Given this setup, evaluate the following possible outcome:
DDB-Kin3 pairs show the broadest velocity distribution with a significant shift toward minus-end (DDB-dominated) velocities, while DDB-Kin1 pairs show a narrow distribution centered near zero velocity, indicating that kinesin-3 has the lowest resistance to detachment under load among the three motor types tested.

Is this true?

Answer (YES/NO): NO